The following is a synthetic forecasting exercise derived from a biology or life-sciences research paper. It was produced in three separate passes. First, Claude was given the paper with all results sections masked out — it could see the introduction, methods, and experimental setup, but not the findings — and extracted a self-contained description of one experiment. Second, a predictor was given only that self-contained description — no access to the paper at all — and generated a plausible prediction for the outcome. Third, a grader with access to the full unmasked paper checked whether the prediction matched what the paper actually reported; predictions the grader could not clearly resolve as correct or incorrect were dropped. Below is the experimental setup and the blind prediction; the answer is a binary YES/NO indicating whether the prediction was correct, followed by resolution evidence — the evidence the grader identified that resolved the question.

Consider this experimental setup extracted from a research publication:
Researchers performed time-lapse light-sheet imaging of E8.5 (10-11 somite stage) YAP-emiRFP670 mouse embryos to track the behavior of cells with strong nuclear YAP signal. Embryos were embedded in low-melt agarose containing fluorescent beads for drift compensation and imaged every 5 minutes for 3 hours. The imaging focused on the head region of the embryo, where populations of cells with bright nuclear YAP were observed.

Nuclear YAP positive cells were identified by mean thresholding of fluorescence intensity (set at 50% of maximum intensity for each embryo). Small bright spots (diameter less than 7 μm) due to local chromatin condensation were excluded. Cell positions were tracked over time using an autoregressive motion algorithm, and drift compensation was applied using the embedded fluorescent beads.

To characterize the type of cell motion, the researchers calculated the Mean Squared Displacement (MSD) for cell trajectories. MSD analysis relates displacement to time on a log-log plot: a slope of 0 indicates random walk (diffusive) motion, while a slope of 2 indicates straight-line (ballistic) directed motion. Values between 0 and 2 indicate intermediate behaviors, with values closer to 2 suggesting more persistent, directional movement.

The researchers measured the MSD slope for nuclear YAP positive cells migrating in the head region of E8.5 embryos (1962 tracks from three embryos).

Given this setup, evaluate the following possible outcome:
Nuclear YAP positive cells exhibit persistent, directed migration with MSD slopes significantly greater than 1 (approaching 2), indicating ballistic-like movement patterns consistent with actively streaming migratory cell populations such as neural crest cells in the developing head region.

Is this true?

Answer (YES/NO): NO